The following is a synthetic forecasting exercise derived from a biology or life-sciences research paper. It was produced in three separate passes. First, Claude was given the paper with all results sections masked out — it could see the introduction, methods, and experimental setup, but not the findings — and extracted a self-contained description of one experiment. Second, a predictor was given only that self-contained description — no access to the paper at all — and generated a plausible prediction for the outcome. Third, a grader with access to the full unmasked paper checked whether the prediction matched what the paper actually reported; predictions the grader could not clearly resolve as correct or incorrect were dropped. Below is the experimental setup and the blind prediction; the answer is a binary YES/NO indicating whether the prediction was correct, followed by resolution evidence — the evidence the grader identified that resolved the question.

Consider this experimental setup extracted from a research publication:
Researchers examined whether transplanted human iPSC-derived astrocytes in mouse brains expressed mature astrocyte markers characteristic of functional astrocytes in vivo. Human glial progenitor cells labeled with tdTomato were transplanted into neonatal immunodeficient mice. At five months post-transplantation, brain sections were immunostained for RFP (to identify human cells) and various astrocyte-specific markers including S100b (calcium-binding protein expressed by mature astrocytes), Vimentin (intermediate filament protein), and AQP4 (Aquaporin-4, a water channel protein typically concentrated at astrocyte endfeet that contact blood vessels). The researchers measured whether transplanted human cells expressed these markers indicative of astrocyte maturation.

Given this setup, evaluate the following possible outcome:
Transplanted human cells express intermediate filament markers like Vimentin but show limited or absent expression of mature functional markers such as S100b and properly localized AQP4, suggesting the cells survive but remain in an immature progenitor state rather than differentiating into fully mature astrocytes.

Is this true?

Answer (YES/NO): NO